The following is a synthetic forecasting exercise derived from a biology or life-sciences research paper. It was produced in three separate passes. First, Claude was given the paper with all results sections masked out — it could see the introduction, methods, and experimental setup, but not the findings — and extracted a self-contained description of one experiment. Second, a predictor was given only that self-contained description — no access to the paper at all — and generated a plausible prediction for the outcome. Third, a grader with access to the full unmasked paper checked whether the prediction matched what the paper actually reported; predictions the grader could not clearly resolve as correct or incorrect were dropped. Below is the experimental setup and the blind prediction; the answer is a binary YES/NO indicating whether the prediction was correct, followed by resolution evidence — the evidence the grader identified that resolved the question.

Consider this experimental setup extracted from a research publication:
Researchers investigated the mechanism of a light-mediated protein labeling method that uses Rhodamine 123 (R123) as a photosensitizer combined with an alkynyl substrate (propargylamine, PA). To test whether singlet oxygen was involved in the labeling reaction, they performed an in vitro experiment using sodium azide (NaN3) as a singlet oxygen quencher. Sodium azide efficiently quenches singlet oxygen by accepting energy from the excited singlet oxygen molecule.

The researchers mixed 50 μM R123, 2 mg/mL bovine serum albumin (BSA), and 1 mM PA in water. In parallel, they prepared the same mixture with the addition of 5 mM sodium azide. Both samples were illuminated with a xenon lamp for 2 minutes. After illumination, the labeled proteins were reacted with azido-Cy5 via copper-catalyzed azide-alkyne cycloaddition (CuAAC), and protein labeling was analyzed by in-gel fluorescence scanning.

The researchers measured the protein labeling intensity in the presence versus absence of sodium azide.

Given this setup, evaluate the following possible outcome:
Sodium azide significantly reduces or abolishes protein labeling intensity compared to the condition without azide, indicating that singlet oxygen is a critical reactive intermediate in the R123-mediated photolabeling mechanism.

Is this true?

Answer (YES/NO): YES